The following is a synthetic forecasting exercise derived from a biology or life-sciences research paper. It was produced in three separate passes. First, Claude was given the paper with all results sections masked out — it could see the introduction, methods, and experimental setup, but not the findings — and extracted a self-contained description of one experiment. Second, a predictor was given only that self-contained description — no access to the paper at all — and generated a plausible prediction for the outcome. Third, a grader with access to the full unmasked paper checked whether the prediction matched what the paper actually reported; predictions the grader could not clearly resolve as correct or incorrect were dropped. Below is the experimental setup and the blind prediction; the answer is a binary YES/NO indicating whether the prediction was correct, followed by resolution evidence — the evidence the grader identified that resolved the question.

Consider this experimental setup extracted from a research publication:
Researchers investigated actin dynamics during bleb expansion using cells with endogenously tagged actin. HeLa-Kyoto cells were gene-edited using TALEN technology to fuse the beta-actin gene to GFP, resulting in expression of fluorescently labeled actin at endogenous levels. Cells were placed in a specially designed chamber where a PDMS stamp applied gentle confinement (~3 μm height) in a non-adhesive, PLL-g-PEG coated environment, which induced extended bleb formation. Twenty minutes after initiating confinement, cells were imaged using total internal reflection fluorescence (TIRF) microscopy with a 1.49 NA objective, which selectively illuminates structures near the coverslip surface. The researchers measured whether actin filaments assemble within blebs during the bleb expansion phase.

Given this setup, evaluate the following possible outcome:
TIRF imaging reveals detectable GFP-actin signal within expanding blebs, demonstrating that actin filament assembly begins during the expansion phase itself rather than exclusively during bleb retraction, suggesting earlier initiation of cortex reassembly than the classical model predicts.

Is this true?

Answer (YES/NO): YES